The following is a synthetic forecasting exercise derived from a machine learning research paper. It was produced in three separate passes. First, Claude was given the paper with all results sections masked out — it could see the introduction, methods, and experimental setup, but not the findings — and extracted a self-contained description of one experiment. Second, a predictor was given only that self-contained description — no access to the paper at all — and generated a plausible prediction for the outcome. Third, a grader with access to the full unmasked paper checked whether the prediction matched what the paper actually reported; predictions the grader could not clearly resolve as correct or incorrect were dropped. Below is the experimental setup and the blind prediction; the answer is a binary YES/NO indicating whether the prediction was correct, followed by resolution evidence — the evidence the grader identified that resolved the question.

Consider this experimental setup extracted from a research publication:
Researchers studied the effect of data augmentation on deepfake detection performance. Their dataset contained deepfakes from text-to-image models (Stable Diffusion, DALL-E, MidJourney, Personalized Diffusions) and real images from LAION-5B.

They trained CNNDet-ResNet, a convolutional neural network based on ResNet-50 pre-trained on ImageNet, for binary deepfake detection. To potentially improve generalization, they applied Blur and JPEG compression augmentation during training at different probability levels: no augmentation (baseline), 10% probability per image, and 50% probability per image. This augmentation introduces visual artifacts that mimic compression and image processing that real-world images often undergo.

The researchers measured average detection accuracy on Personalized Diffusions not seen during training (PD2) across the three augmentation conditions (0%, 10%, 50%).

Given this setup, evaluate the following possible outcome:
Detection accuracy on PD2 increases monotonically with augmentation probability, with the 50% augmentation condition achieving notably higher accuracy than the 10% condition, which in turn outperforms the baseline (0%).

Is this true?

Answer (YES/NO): YES